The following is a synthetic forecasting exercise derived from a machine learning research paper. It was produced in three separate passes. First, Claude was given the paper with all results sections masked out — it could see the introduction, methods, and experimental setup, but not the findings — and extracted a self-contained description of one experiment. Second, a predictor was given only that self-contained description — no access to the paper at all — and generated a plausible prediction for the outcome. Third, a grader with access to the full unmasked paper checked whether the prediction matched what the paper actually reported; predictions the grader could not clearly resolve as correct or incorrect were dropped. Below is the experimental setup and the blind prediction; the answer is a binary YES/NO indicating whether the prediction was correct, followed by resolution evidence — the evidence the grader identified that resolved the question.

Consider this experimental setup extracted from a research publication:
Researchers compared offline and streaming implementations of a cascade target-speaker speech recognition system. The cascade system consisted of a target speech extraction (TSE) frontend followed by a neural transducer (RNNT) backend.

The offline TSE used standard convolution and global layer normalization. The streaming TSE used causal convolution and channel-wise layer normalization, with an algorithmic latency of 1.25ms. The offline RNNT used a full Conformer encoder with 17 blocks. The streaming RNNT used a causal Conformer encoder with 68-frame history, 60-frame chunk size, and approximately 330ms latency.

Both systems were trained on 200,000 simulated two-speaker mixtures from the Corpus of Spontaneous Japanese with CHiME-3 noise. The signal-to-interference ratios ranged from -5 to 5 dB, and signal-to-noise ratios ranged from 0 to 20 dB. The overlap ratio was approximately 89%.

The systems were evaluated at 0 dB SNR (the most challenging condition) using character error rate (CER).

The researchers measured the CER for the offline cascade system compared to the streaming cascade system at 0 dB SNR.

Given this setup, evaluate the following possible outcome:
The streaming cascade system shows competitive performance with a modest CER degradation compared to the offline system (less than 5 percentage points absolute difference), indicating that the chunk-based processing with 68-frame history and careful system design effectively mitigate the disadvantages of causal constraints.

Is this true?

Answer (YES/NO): NO